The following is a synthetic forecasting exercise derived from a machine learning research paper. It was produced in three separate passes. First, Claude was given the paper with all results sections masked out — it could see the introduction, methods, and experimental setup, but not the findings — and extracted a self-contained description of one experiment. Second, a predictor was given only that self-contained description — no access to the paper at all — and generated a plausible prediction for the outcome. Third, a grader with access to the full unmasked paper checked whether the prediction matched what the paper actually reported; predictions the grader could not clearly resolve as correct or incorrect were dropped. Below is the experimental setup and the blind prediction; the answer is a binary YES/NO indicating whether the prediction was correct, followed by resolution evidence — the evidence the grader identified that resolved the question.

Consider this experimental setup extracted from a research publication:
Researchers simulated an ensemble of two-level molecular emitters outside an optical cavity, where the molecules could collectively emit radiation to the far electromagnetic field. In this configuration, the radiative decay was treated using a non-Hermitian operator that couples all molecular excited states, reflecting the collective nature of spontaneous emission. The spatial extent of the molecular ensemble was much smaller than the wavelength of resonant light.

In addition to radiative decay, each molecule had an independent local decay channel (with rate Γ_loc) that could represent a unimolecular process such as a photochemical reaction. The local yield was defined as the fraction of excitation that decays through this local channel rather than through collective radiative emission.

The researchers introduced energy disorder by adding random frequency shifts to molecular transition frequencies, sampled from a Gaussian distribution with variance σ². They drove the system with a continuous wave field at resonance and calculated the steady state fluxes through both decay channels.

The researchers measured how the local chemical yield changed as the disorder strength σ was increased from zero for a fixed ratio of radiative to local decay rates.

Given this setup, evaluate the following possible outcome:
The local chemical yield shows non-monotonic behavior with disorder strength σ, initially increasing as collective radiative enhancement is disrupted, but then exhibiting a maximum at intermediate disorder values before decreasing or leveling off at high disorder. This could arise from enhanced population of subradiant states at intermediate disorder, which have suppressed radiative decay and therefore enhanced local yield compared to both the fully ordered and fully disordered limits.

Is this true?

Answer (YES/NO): NO